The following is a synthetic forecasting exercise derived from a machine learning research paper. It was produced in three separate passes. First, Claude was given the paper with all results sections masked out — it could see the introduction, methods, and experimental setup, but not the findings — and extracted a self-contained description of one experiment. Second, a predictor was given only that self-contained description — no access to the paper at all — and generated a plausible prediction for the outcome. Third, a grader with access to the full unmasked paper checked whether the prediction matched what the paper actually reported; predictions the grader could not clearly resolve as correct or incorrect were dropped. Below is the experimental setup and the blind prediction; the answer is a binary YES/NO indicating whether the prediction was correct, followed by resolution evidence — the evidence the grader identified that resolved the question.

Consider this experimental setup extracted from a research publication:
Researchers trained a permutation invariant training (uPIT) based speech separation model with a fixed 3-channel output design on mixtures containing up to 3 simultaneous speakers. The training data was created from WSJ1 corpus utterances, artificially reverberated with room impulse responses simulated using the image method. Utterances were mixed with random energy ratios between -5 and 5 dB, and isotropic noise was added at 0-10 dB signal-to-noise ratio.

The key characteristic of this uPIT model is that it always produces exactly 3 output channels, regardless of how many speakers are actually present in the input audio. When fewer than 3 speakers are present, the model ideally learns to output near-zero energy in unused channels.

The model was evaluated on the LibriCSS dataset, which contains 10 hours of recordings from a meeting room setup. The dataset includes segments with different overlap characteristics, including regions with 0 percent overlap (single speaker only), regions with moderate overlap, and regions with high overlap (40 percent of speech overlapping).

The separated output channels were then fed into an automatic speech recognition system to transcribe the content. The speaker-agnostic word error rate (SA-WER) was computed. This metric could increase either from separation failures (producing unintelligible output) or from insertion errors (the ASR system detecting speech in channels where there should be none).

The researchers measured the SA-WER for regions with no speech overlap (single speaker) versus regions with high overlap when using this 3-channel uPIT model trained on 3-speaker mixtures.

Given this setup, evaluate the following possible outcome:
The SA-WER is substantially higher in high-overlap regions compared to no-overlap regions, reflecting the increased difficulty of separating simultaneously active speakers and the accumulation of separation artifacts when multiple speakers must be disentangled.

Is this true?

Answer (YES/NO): YES